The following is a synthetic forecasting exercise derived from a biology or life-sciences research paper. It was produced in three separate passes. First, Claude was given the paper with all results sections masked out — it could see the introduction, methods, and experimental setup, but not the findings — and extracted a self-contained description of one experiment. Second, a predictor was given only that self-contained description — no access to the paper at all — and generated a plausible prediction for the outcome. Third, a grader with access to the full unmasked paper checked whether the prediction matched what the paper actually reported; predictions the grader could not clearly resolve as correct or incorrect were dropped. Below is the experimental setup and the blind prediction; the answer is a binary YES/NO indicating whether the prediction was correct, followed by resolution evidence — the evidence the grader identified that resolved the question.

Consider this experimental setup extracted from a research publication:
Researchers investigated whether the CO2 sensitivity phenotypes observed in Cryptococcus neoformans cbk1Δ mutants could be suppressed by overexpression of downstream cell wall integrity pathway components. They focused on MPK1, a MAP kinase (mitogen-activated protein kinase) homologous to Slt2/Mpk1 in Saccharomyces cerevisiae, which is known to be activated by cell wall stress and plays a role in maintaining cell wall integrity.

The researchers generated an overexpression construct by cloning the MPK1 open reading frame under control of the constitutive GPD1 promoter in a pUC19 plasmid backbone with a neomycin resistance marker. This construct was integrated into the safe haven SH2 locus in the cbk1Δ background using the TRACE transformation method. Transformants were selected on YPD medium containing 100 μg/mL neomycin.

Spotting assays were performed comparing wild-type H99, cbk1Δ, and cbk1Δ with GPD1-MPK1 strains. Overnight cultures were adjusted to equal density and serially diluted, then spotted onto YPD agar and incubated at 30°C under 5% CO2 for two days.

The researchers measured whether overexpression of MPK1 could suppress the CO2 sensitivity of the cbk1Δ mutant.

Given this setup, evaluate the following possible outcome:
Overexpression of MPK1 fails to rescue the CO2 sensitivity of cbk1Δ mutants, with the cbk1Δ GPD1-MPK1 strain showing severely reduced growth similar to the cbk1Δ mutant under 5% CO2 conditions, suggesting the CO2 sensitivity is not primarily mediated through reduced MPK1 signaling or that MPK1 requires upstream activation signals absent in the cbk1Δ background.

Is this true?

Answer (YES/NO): YES